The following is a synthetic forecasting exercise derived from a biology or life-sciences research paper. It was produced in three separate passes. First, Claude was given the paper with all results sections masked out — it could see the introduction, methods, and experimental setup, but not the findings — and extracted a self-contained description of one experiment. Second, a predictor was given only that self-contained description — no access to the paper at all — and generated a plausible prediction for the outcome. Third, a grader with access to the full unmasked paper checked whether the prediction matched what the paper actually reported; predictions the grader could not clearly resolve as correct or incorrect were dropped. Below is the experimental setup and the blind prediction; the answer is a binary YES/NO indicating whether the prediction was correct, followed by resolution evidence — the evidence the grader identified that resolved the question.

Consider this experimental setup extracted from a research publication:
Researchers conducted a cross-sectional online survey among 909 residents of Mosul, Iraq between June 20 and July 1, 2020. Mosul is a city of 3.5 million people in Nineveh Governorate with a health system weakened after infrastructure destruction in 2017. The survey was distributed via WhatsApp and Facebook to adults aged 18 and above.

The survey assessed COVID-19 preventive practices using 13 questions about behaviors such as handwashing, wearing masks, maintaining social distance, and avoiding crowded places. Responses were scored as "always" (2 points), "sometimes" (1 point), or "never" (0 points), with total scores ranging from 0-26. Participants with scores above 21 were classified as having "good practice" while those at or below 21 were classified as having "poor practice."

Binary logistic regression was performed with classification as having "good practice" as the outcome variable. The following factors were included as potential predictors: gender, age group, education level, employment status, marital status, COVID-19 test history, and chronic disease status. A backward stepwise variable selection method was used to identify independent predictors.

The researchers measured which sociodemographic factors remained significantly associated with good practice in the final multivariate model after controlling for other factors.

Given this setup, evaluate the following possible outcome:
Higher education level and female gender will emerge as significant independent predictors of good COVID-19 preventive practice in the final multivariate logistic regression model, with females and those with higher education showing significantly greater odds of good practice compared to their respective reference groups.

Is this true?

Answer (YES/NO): NO